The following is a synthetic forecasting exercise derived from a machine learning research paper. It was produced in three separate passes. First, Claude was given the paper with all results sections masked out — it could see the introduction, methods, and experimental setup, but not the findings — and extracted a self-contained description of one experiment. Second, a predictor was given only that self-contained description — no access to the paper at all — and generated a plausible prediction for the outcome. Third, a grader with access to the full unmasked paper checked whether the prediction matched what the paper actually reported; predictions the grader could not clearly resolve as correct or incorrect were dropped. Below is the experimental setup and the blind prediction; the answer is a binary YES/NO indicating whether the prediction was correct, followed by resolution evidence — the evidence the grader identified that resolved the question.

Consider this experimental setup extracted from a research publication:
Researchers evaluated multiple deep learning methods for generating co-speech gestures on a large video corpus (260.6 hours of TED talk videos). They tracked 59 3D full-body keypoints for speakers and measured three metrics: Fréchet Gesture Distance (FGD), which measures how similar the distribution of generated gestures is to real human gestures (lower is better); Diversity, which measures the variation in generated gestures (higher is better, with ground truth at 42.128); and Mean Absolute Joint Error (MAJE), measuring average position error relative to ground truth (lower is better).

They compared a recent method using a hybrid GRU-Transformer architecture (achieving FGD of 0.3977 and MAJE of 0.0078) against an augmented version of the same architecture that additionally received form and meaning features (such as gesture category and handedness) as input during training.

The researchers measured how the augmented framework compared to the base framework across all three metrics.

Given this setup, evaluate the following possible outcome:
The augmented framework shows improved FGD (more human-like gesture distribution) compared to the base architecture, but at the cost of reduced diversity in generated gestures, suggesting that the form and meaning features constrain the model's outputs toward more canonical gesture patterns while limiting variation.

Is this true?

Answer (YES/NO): NO